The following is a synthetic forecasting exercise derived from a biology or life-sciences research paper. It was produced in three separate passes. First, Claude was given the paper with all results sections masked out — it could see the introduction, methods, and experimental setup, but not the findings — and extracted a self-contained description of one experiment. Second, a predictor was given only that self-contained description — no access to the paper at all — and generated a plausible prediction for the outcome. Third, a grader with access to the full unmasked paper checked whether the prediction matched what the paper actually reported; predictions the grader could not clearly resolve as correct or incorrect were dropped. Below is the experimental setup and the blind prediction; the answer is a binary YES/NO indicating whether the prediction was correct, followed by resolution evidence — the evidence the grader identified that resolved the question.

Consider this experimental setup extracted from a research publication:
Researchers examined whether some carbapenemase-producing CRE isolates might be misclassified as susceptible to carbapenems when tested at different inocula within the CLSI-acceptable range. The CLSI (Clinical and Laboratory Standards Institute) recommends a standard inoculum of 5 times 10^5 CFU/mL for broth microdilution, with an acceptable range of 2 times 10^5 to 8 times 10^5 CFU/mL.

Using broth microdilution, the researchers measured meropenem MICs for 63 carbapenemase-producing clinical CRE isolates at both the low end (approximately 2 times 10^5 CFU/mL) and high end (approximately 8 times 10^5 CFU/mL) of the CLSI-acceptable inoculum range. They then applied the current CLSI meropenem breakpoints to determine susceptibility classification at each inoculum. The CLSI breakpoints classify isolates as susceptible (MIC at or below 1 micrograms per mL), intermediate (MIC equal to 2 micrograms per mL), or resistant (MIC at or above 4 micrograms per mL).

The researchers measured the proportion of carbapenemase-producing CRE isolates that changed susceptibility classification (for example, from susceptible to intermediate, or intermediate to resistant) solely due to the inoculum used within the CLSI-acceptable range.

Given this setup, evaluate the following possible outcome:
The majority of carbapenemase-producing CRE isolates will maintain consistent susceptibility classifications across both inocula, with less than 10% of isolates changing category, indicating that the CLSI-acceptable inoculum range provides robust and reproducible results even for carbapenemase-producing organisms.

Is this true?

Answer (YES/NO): NO